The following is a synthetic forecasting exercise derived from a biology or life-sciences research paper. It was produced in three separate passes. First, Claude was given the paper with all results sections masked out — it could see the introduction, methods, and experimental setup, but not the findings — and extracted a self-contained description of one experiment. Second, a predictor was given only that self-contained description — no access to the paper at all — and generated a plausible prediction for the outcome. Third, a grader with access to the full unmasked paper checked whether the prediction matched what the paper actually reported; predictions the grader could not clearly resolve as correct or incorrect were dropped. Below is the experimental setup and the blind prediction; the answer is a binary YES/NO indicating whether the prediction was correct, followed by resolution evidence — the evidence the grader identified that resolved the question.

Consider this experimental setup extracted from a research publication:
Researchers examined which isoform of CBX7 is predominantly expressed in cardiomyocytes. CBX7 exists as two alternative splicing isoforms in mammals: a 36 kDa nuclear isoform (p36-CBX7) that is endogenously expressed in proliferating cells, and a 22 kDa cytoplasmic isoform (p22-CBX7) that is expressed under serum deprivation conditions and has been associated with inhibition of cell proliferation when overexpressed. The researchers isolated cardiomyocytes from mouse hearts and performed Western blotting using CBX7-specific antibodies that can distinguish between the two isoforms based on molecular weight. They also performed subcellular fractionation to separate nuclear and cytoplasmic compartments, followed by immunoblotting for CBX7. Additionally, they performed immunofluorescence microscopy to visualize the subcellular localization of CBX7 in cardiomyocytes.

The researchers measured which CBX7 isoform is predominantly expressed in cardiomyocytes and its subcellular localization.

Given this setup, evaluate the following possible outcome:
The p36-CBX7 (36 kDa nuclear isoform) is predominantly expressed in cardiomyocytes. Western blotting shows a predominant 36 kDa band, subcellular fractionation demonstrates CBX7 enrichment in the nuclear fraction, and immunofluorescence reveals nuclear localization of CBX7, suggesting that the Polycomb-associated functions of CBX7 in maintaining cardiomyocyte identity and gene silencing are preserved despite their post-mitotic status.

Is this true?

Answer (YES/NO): NO